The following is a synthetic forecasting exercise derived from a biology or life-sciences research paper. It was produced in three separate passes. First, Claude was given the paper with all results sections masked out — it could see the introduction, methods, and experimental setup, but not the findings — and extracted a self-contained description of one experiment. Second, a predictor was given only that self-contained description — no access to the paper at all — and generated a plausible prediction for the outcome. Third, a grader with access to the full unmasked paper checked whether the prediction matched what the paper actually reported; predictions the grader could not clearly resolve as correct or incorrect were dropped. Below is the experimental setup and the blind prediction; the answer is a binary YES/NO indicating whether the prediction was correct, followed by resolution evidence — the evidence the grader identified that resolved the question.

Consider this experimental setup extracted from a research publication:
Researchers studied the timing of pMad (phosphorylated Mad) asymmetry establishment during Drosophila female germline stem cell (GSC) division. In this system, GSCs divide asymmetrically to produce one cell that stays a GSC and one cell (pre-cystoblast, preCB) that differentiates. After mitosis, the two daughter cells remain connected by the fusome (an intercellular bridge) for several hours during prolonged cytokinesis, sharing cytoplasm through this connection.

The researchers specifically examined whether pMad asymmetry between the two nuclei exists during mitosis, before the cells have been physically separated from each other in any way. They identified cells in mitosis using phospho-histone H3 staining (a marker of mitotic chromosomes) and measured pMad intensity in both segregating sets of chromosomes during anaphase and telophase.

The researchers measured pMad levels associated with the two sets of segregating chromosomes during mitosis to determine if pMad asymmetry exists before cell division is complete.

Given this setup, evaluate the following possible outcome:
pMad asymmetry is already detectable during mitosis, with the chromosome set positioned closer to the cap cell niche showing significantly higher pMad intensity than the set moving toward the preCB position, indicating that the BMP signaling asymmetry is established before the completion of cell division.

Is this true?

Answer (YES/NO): NO